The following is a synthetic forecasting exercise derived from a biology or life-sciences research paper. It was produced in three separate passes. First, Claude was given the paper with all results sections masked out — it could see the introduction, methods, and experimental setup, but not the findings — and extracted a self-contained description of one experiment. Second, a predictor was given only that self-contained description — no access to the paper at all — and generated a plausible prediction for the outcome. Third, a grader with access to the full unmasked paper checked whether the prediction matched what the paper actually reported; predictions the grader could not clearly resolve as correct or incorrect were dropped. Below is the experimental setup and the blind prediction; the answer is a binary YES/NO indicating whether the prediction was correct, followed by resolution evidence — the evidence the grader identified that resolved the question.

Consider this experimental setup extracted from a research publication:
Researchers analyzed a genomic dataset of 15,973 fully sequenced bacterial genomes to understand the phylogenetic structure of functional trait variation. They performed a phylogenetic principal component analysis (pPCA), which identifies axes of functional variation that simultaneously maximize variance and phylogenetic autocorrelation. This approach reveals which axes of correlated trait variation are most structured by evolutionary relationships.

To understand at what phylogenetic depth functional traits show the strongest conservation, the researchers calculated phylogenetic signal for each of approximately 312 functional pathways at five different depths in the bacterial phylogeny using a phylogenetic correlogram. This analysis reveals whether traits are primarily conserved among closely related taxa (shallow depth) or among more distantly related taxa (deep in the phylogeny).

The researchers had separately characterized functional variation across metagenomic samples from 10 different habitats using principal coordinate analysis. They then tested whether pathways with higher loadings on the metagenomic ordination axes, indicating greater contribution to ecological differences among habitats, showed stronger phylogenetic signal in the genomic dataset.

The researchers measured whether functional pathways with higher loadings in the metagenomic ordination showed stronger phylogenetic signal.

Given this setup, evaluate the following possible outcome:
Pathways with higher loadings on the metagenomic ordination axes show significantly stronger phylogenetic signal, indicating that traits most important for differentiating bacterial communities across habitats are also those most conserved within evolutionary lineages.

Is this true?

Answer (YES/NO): NO